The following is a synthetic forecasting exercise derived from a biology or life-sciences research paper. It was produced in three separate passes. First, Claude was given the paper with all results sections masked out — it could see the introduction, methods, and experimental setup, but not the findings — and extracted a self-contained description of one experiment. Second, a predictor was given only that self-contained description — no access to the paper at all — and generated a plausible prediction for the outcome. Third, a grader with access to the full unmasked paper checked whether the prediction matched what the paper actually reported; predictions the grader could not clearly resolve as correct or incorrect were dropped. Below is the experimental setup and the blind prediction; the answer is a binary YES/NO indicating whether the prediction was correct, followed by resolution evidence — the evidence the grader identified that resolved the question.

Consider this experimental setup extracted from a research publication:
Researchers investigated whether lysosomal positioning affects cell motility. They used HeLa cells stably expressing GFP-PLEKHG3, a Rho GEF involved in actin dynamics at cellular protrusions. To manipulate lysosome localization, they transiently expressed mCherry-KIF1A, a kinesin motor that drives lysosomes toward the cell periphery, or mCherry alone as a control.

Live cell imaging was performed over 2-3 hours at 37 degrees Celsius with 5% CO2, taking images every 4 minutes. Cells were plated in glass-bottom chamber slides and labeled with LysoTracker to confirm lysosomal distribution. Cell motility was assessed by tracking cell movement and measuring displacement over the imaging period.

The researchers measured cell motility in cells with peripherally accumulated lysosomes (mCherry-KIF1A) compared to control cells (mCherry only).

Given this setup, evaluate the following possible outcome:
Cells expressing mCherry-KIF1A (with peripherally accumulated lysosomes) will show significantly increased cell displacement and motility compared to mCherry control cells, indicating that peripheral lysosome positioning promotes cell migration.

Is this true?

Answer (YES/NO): NO